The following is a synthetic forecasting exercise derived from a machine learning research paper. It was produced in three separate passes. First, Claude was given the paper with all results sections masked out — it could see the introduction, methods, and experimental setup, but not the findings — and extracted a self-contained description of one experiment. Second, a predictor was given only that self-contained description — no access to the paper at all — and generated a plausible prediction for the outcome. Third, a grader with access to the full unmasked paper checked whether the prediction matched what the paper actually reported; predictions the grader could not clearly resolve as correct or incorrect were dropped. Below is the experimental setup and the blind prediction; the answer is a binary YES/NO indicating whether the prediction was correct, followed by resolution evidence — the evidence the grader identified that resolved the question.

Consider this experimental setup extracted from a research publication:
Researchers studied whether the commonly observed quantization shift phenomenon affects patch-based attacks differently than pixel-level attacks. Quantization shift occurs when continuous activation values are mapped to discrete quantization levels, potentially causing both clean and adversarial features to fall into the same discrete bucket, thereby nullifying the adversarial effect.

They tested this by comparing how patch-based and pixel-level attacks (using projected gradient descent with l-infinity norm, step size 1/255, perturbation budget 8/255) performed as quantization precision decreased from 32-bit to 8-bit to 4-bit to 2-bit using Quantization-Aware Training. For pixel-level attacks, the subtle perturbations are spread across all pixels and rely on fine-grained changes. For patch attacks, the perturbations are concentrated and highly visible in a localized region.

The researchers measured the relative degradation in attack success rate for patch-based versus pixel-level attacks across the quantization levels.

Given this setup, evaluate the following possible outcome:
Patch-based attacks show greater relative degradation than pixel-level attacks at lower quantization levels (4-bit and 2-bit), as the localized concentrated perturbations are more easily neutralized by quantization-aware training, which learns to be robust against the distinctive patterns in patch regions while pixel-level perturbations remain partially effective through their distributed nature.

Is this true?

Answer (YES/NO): NO